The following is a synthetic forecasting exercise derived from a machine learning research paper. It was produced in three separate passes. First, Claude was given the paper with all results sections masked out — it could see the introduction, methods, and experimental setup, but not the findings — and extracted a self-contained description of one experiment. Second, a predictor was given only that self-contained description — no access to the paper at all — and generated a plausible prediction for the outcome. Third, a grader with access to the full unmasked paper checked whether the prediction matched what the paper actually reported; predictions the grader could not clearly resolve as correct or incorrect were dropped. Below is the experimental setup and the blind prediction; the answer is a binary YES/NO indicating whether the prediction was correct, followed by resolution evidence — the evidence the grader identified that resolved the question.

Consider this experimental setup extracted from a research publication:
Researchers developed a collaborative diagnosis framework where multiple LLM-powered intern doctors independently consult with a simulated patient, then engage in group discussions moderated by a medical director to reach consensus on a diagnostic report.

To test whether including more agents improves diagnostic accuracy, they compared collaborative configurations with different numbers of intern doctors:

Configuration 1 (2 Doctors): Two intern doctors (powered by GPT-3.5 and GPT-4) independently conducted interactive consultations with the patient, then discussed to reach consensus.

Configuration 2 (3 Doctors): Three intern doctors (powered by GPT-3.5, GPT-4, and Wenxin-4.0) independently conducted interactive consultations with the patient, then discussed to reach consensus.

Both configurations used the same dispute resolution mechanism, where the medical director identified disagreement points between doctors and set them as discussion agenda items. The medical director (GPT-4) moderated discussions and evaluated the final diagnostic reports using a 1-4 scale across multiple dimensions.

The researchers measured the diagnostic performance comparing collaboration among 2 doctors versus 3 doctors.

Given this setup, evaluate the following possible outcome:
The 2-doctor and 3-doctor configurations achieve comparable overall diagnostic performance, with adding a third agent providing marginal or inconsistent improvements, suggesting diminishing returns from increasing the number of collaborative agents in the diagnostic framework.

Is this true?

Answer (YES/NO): NO